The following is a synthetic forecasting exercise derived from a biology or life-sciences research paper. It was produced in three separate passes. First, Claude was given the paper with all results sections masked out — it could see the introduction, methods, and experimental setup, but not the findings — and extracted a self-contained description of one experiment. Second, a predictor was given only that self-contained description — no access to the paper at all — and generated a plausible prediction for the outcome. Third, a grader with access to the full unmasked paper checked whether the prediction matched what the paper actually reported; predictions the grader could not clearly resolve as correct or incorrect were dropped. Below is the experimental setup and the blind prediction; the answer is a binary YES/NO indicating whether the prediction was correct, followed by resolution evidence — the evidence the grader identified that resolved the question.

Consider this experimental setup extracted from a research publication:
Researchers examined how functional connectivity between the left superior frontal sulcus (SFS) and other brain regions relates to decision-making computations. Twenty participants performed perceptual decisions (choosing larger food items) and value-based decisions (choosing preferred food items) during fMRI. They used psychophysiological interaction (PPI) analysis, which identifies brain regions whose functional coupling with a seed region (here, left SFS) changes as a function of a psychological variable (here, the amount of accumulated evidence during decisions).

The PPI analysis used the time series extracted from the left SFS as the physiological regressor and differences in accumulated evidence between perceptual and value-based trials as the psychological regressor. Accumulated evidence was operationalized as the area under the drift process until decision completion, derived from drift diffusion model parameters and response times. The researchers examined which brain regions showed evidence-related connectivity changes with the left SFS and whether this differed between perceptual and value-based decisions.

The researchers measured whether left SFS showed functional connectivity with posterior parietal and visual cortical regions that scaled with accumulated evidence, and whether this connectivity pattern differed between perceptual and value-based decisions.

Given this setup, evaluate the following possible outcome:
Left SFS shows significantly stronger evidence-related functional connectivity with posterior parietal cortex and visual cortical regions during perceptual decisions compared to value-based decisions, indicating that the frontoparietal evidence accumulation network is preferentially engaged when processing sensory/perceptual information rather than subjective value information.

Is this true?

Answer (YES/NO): NO